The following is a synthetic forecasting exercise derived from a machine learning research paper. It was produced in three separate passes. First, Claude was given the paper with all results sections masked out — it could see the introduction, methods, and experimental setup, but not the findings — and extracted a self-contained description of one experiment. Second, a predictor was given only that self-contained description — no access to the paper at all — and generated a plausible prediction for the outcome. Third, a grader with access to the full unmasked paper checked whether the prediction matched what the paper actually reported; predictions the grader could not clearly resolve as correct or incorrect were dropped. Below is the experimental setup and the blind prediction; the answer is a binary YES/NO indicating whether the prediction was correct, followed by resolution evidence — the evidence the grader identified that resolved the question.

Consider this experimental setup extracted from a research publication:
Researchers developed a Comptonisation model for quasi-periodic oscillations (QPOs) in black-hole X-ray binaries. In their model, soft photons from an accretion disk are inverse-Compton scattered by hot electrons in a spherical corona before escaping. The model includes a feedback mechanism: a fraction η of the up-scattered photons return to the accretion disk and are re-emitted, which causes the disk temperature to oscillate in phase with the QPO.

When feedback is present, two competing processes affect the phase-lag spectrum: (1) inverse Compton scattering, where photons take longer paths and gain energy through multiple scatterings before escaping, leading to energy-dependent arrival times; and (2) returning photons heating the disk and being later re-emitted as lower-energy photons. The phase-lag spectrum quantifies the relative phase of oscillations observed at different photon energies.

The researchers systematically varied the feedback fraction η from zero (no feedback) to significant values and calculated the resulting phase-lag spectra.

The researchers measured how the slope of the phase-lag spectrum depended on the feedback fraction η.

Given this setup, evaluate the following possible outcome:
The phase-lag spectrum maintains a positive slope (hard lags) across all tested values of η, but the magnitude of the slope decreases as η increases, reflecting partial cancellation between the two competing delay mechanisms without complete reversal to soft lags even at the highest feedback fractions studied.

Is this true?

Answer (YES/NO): NO